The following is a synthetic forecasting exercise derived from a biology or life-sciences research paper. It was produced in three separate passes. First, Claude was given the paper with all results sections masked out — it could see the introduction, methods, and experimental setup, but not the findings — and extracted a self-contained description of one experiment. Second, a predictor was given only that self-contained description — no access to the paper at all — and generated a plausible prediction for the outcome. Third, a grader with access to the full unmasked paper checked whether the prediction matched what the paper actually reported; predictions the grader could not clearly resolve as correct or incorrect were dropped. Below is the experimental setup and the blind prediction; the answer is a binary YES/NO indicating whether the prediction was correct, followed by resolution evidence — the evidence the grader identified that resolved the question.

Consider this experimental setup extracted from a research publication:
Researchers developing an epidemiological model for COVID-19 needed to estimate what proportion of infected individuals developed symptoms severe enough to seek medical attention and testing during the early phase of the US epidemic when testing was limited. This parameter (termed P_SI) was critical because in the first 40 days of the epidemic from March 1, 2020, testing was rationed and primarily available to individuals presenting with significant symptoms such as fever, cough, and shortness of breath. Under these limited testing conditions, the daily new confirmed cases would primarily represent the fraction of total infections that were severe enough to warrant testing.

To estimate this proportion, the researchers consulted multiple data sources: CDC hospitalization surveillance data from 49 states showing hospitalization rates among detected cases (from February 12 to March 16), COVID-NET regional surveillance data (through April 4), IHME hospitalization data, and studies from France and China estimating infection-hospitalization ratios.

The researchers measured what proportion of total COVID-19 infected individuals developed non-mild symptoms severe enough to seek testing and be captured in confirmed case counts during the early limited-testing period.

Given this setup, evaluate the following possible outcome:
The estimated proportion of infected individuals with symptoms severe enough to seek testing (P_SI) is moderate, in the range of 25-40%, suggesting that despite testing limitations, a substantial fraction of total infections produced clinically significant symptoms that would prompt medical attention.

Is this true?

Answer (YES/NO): NO